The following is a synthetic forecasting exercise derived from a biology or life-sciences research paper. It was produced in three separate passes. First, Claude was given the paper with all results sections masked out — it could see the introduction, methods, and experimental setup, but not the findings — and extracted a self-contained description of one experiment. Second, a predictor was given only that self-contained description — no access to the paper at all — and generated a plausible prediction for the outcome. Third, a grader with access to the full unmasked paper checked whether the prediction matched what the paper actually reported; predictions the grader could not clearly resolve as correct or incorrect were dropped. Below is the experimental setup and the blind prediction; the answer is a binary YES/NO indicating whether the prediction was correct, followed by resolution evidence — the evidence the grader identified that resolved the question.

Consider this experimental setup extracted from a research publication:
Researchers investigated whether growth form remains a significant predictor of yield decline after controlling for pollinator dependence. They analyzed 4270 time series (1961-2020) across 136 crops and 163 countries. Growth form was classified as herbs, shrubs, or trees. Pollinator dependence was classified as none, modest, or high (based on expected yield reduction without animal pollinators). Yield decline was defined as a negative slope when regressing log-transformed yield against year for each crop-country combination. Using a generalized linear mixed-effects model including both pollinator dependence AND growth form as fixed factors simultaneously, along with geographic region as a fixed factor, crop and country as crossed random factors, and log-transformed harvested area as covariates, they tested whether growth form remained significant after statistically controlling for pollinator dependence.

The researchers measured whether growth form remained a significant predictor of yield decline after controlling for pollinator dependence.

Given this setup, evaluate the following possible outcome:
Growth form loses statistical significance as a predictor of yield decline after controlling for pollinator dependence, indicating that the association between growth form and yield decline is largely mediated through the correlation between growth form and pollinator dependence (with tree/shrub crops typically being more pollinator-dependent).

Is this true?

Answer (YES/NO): NO